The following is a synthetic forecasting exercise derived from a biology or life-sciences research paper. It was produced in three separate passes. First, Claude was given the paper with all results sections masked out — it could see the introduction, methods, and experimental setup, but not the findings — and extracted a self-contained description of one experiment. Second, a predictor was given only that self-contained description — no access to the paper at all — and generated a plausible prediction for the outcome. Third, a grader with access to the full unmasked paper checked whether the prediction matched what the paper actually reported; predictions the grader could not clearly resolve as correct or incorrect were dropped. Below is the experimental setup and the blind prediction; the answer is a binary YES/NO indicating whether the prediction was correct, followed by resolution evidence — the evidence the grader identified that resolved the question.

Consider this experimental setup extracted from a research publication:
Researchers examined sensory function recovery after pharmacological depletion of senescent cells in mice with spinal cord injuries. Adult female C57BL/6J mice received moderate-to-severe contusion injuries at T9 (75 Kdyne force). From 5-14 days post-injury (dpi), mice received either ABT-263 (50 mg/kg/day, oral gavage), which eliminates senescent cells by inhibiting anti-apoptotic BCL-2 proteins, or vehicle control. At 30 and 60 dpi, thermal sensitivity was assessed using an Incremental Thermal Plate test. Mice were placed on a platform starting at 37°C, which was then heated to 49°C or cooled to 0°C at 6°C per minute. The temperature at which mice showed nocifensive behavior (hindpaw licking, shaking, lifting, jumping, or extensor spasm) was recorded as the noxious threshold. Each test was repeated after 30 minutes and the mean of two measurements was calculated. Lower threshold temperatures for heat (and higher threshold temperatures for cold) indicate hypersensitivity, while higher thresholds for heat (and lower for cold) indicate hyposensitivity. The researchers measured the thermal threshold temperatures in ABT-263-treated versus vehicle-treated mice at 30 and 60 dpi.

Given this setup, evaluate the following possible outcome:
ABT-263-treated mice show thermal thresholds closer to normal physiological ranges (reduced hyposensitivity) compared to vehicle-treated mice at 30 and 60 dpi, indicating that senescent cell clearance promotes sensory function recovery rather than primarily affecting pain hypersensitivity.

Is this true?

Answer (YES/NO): NO